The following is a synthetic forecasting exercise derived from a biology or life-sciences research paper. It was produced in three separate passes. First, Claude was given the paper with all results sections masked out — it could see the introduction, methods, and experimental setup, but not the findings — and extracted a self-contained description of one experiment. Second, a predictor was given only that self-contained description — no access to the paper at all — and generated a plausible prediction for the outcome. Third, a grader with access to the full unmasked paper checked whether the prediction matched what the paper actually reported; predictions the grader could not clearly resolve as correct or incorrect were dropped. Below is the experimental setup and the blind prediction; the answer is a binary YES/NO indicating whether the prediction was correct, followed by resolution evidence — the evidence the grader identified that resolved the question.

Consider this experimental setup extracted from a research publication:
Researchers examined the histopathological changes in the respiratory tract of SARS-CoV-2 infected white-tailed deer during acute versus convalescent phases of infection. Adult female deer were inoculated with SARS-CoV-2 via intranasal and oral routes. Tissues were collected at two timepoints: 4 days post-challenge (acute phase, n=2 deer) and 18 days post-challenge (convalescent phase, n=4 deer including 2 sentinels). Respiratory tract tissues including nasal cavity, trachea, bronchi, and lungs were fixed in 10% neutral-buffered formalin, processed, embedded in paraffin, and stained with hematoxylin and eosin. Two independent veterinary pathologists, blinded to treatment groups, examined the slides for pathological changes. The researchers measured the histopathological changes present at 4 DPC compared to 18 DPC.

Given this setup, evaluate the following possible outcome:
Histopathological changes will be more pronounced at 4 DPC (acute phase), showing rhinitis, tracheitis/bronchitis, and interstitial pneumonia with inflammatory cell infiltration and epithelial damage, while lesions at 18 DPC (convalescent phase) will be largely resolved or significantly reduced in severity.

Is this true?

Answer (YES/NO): NO